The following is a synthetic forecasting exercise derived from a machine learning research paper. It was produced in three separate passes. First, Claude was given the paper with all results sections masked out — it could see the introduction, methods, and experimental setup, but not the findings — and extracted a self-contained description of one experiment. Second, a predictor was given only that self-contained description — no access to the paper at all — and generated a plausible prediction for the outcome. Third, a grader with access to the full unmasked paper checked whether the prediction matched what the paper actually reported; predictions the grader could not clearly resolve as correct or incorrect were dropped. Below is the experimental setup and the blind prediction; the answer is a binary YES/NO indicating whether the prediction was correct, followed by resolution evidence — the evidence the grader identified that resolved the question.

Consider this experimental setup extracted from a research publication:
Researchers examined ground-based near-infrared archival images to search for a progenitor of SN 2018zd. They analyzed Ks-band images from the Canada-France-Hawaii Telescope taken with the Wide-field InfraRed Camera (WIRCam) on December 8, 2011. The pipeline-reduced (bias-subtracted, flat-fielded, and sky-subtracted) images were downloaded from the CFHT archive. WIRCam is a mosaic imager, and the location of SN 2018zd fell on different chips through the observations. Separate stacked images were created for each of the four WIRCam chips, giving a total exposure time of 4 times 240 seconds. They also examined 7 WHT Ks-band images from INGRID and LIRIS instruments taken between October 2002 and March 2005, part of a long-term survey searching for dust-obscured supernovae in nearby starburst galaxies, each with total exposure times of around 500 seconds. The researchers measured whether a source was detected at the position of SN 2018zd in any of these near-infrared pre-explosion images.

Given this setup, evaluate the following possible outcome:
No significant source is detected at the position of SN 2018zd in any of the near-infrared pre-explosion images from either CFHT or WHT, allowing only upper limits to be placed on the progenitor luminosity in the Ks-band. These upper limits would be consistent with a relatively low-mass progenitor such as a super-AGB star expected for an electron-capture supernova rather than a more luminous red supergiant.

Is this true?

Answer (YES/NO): NO